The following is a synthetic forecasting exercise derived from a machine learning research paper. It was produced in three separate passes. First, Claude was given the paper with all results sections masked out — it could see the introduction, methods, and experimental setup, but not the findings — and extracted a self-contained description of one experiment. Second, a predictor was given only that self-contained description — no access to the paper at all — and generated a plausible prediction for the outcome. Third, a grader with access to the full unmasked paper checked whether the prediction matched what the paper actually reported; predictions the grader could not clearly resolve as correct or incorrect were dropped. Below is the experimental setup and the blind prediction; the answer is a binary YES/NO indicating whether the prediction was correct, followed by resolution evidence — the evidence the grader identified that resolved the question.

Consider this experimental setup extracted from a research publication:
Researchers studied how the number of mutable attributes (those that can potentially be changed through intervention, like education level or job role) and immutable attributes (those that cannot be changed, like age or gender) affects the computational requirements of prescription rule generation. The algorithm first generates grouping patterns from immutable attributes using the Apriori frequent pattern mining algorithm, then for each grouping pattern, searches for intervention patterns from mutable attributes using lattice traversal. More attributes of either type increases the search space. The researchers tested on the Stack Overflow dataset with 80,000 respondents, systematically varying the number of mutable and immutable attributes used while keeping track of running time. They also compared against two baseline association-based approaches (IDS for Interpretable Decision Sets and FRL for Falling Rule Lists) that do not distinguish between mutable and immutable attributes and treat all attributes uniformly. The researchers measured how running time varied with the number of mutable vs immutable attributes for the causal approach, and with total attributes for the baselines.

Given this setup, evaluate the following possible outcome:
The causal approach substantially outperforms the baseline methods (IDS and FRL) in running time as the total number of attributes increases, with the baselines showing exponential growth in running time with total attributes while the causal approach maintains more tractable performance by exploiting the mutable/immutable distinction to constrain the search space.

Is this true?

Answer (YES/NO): NO